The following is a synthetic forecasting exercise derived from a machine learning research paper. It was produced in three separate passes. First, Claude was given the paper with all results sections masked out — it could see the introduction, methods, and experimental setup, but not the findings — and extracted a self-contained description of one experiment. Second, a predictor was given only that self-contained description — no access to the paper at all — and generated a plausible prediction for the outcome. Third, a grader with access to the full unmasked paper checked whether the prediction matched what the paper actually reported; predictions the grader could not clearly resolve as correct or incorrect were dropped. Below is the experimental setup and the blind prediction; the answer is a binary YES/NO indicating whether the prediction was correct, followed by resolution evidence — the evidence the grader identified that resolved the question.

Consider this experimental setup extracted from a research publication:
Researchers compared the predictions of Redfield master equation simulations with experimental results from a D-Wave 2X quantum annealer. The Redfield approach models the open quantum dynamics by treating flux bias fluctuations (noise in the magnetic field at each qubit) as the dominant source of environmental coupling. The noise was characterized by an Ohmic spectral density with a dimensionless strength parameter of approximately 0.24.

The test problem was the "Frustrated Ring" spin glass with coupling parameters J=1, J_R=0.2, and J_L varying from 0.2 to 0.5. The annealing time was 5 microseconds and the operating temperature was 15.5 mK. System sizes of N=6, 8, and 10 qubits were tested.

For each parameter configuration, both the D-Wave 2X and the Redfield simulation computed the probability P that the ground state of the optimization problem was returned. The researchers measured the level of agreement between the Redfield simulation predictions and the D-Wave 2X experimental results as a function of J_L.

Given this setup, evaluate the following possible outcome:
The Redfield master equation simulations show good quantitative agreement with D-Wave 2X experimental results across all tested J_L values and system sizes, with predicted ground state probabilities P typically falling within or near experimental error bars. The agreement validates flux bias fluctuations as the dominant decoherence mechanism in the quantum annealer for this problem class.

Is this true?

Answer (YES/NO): NO